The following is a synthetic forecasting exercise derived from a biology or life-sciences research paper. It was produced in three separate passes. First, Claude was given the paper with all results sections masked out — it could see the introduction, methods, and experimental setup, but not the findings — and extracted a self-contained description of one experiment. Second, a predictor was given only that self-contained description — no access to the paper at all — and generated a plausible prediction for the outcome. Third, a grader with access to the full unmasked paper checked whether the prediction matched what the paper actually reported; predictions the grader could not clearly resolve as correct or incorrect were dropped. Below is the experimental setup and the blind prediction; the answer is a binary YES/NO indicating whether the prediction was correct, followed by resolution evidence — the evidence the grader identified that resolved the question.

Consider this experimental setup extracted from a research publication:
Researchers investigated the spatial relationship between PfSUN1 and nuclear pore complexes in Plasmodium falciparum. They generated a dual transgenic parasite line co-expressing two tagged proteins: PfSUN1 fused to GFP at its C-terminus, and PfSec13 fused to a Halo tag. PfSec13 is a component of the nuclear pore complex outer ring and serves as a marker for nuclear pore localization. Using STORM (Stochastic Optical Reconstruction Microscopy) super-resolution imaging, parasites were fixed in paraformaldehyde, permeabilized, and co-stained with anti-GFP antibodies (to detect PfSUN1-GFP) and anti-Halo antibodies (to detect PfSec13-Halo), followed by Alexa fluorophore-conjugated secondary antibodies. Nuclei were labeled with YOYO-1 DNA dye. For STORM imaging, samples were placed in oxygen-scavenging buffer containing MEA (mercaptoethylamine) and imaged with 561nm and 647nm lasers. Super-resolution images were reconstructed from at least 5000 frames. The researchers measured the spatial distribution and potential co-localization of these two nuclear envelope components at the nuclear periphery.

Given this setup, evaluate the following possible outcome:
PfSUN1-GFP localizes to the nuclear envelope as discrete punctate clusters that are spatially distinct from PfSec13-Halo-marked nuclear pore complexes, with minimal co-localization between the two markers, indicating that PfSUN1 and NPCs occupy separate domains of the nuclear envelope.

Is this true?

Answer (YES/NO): NO